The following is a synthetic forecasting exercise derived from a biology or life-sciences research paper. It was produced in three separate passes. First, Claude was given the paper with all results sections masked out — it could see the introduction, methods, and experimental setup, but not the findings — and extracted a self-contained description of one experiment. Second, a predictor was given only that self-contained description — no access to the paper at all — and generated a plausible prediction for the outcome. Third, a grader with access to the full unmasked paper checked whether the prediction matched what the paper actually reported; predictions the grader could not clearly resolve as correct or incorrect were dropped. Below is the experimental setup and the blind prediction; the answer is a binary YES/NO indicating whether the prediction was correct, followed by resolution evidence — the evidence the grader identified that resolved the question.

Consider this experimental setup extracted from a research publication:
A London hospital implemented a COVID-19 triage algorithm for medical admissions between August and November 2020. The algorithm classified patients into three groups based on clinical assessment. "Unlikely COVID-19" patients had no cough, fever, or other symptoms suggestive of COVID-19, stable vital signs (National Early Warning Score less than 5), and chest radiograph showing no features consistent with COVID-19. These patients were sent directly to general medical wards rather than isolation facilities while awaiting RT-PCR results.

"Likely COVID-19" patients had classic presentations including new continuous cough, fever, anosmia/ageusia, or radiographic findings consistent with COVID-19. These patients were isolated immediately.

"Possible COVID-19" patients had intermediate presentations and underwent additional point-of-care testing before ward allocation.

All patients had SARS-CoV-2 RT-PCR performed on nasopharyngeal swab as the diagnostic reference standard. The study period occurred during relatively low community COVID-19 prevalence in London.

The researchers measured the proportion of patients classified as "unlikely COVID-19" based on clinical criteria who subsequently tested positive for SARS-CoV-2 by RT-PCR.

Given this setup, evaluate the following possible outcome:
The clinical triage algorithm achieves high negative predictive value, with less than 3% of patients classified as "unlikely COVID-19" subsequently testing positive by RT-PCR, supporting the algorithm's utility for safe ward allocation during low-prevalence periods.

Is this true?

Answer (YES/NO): YES